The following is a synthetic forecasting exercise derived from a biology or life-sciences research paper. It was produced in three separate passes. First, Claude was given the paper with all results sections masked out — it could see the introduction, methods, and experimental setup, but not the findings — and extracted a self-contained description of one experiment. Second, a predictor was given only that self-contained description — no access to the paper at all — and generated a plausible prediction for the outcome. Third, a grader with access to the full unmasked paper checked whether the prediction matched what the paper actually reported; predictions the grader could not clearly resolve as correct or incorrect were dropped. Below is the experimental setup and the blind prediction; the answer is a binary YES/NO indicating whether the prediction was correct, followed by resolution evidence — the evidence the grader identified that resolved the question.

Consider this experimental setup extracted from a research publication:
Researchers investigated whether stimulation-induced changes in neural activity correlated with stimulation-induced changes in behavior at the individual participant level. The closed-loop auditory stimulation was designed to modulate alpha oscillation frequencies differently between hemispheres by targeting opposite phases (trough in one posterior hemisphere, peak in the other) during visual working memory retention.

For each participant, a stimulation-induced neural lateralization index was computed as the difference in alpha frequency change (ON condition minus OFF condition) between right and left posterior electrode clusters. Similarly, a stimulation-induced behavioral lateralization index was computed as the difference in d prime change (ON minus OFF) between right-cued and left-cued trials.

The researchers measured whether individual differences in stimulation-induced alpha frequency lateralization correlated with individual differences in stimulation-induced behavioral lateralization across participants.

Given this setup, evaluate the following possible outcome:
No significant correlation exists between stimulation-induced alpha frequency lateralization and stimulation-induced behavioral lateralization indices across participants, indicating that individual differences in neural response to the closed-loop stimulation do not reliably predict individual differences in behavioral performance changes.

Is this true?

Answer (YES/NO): NO